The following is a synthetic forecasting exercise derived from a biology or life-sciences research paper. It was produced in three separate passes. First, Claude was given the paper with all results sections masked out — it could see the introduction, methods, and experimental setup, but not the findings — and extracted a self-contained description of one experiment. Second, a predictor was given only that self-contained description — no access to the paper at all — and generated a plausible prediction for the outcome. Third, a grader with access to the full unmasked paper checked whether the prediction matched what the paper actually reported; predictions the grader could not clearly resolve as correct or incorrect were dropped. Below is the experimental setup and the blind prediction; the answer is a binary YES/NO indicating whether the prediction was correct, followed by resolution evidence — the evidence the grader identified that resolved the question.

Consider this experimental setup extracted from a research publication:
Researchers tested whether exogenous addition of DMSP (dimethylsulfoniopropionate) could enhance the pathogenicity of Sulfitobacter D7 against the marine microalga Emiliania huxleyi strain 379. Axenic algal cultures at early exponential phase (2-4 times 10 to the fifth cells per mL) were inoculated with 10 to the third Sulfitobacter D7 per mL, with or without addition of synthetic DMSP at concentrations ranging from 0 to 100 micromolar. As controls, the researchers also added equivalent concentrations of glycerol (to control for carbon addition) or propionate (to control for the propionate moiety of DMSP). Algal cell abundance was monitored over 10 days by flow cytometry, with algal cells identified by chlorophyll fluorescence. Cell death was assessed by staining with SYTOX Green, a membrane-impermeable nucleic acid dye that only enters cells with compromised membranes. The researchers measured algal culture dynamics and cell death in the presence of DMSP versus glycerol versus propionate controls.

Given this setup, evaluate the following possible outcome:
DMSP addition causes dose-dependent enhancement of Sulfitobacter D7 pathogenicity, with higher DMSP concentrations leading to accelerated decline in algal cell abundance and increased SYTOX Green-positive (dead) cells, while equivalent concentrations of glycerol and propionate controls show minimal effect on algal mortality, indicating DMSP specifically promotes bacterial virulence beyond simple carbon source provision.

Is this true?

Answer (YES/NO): YES